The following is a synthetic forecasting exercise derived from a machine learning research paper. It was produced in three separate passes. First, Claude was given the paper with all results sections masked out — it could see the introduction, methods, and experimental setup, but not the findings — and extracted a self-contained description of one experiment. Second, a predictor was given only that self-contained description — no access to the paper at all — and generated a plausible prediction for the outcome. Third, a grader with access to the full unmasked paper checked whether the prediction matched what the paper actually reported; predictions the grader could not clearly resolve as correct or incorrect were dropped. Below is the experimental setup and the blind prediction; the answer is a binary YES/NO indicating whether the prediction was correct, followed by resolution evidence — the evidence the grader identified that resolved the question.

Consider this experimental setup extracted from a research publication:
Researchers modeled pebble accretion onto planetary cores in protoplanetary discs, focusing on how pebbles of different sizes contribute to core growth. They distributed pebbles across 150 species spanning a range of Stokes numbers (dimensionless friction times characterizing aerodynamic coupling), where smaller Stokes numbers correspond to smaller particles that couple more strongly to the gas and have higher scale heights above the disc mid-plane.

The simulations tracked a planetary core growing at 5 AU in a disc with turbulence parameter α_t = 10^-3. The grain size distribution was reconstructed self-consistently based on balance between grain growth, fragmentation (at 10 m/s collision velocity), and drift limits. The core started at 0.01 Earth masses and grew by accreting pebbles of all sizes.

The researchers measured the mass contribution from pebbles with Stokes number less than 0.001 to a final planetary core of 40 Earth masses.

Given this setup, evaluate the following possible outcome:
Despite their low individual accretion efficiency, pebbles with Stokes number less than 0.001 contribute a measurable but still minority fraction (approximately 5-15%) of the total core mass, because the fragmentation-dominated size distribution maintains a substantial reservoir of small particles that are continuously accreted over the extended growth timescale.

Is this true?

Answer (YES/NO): NO